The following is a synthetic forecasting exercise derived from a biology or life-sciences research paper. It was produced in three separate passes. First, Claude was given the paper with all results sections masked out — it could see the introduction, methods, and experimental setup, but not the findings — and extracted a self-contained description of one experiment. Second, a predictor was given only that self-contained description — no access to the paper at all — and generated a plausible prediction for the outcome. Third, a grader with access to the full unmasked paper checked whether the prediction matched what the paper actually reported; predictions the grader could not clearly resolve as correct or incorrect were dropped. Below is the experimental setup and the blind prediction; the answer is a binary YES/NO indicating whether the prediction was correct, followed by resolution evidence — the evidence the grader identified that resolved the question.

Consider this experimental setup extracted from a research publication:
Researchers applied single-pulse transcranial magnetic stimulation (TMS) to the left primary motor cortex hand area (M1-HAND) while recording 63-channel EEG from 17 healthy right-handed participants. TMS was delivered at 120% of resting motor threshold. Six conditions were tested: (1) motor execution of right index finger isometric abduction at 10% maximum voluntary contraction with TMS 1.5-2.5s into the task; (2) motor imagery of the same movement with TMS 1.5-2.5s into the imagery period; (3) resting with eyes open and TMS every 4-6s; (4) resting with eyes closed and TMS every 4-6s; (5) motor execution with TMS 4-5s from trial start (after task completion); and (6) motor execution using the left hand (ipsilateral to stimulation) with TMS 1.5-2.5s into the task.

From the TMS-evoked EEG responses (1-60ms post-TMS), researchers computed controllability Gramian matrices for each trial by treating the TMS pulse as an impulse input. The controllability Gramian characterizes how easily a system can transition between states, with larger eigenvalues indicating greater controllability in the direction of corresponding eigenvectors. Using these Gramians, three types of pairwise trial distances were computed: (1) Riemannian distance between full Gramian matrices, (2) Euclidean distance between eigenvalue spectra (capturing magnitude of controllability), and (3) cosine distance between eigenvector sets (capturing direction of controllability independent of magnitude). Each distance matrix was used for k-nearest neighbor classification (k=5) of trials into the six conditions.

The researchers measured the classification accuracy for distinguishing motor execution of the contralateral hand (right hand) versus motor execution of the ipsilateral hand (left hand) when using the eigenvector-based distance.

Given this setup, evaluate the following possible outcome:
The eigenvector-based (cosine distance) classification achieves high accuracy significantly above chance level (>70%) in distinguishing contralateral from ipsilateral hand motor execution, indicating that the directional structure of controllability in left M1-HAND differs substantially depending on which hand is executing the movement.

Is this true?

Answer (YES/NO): YES